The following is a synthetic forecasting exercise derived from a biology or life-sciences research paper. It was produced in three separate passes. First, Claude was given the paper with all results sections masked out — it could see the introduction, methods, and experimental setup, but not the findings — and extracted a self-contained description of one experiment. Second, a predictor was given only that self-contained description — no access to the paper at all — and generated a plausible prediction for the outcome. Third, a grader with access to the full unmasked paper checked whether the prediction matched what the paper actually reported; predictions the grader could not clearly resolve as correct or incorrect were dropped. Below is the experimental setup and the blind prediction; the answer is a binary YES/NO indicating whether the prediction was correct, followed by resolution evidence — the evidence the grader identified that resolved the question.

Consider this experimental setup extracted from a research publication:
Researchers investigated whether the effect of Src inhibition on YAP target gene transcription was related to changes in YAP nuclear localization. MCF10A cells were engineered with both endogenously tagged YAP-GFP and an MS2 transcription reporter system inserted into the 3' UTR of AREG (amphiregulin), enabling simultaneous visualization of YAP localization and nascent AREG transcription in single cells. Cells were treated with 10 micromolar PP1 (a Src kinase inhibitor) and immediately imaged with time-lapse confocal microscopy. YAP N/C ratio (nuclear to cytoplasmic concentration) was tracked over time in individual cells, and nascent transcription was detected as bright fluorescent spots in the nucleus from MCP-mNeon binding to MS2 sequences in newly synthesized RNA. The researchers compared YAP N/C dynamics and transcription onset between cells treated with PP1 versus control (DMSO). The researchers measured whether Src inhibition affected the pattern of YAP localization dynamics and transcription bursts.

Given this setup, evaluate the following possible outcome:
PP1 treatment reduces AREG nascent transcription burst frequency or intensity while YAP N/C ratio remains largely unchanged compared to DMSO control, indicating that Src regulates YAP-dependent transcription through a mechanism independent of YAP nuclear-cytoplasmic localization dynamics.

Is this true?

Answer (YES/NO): NO